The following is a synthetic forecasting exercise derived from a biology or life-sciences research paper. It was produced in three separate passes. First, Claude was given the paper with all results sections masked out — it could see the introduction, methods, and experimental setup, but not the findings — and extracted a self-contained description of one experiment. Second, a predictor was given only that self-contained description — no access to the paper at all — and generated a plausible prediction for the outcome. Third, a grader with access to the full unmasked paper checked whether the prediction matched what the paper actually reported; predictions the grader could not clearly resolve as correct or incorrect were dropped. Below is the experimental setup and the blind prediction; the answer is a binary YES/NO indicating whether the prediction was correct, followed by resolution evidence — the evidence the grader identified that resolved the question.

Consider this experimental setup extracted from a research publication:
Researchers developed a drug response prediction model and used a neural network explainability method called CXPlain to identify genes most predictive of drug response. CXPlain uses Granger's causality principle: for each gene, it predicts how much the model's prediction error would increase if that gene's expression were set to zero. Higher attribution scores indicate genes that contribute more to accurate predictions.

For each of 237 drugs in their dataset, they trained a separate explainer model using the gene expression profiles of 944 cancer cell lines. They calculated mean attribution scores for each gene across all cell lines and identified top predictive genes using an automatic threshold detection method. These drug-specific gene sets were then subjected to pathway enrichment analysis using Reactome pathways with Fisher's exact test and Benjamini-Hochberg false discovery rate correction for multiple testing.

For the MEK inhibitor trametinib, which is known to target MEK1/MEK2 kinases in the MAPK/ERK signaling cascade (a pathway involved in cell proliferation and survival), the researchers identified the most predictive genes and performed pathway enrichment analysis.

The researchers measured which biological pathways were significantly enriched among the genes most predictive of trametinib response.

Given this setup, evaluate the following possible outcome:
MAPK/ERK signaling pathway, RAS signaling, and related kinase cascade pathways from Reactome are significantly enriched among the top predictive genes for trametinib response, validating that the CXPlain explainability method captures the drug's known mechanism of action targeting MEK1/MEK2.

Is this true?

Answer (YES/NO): YES